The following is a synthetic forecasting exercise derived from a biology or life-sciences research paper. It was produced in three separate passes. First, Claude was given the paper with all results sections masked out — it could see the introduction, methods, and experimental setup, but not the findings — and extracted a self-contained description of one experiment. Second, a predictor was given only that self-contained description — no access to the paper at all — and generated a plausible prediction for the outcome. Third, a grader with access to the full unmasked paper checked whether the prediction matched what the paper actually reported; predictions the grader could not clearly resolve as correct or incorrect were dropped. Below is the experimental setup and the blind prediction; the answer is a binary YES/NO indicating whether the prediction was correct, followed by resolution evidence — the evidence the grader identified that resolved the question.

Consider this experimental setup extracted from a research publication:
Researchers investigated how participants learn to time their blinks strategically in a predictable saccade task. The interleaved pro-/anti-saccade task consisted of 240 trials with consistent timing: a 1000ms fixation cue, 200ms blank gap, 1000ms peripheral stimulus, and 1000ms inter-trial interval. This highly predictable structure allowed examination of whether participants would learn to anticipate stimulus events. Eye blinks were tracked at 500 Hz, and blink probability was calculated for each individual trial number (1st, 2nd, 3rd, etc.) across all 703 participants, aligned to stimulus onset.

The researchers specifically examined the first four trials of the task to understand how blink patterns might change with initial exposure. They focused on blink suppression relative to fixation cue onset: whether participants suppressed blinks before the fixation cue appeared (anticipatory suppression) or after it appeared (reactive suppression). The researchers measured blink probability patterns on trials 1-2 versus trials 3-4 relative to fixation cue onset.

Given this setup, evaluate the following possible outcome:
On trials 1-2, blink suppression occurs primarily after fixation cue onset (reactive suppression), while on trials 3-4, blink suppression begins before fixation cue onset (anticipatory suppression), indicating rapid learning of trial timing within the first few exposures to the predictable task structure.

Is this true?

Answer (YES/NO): YES